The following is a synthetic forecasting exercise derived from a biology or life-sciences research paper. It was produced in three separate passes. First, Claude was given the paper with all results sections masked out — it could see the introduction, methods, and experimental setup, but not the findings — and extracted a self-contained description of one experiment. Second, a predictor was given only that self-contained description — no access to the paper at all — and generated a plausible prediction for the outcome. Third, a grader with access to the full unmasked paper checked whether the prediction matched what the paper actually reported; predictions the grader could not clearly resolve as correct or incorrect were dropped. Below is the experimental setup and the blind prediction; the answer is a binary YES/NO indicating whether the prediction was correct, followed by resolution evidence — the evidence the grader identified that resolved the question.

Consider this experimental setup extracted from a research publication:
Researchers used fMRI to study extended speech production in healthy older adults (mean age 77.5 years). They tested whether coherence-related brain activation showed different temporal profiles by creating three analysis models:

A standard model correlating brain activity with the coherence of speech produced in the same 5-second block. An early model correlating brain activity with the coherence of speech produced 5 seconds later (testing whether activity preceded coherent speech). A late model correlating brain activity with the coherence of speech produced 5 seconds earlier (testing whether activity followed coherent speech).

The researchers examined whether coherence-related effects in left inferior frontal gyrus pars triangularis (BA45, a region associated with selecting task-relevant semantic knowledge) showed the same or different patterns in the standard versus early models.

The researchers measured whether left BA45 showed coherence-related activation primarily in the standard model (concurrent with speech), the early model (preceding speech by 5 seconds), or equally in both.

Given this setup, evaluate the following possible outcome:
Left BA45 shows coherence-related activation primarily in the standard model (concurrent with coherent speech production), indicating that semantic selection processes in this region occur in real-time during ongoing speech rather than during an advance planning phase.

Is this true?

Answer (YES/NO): NO